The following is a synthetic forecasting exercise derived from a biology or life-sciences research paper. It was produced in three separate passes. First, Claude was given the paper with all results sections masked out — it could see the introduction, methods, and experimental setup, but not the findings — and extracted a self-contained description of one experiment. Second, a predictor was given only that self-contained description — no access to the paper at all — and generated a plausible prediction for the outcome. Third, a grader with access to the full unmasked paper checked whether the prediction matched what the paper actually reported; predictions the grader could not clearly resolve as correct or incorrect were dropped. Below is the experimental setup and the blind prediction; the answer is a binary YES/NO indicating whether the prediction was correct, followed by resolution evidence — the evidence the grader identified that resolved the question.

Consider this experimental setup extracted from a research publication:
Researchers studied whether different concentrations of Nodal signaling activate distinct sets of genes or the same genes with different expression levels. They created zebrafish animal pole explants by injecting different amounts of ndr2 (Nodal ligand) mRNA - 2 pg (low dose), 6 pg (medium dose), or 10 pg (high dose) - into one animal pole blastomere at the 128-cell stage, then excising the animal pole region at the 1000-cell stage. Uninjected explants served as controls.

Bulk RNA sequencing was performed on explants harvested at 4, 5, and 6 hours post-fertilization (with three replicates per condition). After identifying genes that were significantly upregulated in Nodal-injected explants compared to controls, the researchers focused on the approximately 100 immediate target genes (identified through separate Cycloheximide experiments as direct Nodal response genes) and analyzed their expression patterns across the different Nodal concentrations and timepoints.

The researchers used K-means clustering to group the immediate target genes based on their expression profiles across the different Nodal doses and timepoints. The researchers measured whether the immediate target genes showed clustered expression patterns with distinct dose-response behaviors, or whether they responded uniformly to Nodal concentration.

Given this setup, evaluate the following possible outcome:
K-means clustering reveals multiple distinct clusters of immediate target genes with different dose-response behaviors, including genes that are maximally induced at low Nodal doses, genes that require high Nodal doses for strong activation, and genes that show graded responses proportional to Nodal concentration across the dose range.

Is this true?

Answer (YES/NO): NO